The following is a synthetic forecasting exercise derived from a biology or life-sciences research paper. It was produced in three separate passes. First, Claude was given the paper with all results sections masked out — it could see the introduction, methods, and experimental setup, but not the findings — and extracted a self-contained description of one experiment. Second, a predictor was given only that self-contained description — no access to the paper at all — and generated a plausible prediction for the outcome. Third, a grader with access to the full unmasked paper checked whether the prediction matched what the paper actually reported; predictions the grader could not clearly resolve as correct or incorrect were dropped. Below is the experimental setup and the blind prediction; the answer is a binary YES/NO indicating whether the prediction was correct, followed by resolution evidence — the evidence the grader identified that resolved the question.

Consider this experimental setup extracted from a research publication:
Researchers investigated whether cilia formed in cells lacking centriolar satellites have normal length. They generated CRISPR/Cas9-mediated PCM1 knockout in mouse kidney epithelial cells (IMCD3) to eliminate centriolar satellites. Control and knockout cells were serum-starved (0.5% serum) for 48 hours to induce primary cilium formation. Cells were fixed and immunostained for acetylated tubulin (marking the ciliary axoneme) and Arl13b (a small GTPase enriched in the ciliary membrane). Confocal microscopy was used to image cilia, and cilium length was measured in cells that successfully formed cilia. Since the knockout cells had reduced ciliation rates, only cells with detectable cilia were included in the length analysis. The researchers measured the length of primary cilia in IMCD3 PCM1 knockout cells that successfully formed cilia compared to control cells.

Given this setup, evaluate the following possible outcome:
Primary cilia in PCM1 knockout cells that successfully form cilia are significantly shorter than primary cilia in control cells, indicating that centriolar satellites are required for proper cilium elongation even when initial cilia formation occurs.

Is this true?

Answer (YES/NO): NO